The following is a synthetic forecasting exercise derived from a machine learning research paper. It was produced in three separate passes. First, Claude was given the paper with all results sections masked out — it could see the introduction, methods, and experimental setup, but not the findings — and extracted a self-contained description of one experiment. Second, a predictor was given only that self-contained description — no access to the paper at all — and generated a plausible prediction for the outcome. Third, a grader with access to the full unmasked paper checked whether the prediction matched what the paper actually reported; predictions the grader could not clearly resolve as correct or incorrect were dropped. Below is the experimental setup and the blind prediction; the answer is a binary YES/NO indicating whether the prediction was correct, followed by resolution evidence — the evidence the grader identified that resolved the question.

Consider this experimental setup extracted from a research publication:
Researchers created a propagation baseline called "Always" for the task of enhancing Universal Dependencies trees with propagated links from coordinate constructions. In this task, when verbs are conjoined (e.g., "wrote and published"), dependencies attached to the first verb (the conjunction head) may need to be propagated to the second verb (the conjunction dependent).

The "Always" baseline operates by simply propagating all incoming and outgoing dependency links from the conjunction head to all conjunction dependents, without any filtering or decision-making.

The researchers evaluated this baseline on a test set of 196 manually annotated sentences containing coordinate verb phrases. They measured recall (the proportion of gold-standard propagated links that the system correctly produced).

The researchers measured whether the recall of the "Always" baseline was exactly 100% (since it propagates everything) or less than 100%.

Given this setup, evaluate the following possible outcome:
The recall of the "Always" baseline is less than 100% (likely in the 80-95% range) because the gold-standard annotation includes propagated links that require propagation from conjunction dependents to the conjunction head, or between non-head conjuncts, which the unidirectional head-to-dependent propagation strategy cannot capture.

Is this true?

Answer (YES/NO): NO